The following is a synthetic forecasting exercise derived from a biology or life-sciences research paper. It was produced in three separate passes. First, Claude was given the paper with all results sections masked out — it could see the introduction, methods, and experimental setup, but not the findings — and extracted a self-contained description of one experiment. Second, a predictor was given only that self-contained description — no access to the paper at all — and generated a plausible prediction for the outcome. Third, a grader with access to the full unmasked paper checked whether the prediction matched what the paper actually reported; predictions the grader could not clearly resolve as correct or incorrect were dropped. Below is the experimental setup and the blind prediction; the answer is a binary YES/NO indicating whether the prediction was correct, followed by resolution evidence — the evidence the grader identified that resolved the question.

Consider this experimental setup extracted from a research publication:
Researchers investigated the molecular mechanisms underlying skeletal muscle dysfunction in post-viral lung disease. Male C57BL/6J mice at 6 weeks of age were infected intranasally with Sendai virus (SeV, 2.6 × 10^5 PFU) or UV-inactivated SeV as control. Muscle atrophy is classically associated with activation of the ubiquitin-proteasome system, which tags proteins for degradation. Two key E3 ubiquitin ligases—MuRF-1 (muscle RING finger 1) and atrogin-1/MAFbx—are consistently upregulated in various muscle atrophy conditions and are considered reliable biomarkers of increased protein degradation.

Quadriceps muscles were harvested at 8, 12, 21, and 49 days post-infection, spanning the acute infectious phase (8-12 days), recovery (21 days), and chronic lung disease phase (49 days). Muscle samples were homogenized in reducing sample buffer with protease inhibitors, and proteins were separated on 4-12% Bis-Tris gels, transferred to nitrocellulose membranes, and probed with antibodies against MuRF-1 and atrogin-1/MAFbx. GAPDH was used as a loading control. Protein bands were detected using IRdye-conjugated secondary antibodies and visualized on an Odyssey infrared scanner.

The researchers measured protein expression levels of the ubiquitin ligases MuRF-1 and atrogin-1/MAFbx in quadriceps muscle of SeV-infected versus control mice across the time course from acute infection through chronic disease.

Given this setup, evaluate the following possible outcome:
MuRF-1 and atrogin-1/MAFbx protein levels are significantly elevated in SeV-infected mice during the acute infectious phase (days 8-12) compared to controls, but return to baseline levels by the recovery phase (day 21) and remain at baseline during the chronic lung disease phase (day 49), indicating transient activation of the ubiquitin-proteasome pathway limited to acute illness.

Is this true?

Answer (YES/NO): NO